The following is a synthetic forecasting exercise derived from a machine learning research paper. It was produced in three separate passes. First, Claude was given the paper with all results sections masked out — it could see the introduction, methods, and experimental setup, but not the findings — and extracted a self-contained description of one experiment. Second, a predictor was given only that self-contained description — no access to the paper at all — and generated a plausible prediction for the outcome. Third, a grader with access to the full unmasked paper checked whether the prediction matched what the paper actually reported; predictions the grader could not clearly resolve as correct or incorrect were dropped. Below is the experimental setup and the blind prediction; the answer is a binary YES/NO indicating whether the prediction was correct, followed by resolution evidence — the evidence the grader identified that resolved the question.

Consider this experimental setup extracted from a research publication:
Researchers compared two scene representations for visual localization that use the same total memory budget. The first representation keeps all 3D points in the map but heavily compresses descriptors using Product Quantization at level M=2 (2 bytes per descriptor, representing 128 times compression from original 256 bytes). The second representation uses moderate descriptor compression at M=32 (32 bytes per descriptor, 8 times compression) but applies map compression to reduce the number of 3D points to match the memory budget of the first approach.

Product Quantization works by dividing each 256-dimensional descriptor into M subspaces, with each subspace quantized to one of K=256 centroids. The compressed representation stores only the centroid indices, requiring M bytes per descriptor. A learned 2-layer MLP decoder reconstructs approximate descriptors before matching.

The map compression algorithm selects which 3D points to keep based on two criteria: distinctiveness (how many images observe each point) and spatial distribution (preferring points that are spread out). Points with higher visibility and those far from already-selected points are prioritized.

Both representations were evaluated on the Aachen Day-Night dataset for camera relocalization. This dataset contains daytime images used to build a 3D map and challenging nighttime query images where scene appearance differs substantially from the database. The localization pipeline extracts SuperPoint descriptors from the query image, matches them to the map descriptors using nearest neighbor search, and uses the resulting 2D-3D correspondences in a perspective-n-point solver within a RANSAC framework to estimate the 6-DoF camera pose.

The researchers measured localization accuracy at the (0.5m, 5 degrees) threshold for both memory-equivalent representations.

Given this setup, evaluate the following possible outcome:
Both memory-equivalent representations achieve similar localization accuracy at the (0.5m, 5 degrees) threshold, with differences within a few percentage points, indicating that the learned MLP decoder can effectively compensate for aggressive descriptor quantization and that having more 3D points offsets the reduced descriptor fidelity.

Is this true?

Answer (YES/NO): NO